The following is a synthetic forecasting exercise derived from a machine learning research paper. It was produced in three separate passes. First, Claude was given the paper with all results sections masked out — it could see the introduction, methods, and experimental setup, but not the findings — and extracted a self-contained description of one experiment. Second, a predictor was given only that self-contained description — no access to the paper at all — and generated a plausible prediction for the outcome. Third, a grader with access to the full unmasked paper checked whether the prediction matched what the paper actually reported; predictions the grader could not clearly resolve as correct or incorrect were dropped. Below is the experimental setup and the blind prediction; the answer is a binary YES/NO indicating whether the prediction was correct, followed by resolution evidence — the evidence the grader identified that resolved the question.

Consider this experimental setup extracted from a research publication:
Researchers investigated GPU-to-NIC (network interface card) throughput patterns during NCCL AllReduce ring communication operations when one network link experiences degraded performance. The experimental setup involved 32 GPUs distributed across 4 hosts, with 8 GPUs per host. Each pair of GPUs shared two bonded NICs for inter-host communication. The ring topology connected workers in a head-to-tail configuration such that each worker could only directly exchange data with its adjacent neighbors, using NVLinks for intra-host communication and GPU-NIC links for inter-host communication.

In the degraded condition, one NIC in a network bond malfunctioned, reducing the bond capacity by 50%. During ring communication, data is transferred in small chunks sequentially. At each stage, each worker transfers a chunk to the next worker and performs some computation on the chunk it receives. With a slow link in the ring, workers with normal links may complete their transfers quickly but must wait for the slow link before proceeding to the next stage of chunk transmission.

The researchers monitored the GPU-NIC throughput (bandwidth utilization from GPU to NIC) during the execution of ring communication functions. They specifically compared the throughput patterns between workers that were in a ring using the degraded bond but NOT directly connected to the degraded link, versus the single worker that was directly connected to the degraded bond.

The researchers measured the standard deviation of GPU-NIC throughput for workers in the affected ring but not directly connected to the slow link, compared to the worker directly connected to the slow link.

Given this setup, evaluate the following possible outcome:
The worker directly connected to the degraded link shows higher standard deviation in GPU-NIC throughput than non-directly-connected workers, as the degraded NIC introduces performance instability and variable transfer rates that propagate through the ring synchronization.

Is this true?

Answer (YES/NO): NO